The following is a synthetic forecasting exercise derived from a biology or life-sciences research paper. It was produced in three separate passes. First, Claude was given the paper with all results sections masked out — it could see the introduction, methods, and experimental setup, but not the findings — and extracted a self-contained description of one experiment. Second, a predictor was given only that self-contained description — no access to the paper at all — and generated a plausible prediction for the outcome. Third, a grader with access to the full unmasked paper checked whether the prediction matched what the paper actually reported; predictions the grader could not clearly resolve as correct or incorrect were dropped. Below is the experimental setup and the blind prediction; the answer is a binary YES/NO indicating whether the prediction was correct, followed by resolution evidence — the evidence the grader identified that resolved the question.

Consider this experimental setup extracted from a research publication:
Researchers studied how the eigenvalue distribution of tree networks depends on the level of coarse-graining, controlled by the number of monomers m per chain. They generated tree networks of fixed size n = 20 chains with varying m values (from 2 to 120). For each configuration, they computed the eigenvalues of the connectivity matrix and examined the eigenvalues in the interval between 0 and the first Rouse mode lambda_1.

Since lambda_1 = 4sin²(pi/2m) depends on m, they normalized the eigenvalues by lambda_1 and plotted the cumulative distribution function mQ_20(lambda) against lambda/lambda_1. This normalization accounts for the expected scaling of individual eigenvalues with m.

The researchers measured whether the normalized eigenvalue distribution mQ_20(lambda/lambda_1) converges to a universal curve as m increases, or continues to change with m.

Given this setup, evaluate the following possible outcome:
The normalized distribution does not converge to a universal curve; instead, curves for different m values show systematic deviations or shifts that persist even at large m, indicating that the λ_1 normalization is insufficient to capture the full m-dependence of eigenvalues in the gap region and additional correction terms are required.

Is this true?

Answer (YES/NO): NO